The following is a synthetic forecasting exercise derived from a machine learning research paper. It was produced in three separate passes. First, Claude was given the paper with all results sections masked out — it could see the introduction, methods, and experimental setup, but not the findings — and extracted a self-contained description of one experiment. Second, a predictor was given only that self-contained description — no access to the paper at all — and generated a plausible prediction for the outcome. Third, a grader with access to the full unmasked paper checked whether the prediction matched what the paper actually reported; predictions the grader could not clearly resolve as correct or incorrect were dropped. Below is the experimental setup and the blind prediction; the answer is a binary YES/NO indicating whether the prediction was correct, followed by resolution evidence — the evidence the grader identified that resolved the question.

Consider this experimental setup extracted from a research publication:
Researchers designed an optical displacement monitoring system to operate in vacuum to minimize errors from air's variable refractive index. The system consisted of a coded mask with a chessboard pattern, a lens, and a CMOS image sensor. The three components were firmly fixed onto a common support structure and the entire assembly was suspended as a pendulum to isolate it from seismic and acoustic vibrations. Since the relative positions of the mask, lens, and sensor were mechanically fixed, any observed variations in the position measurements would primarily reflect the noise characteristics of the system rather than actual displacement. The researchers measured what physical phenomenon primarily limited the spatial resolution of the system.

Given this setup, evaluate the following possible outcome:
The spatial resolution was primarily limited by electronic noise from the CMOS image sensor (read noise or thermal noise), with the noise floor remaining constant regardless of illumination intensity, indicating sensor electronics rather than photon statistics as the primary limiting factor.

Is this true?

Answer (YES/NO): NO